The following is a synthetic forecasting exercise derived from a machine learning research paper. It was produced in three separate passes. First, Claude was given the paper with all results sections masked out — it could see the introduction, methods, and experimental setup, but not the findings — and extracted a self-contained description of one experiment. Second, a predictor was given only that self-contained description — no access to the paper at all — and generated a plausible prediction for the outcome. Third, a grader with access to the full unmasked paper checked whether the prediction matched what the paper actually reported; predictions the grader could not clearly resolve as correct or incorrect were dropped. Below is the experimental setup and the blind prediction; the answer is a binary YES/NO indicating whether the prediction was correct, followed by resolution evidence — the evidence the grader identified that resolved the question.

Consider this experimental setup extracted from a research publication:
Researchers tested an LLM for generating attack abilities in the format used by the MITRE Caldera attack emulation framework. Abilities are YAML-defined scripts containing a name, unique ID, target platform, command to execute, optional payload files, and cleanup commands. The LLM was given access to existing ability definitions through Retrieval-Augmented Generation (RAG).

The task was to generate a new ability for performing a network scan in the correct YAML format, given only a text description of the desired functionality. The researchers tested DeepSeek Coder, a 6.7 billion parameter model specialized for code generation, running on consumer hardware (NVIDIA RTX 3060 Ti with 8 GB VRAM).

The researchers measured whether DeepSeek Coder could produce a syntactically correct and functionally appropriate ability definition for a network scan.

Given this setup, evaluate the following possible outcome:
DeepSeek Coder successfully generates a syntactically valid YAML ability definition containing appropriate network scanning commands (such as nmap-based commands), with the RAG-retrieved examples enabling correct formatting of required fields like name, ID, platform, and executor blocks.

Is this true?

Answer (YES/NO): NO